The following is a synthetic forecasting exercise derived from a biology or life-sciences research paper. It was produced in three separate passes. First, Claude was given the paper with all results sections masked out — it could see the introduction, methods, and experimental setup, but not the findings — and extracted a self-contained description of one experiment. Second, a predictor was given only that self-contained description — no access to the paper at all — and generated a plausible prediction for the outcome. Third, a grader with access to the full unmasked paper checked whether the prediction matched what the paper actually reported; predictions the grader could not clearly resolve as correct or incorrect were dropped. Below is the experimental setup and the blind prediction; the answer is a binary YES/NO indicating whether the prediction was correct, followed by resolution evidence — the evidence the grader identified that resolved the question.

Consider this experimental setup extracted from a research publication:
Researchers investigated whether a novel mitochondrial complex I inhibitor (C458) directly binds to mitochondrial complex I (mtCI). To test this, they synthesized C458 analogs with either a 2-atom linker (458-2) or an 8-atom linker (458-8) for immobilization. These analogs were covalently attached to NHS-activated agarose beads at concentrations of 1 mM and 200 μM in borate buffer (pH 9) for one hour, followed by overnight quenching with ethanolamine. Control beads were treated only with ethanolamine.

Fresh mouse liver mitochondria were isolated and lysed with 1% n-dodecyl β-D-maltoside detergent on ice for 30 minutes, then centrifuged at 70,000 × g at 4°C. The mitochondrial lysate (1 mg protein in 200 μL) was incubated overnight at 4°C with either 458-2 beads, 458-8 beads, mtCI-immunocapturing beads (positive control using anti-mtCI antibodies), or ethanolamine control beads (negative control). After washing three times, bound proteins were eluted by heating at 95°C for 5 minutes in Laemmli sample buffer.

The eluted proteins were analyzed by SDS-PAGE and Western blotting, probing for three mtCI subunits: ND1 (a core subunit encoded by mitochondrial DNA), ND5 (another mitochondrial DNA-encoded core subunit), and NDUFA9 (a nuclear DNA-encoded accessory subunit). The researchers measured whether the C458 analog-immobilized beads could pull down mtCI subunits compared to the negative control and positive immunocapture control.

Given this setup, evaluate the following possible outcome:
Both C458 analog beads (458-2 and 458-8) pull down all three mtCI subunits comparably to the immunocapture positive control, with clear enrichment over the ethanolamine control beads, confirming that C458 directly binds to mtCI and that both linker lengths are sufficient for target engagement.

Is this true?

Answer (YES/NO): NO